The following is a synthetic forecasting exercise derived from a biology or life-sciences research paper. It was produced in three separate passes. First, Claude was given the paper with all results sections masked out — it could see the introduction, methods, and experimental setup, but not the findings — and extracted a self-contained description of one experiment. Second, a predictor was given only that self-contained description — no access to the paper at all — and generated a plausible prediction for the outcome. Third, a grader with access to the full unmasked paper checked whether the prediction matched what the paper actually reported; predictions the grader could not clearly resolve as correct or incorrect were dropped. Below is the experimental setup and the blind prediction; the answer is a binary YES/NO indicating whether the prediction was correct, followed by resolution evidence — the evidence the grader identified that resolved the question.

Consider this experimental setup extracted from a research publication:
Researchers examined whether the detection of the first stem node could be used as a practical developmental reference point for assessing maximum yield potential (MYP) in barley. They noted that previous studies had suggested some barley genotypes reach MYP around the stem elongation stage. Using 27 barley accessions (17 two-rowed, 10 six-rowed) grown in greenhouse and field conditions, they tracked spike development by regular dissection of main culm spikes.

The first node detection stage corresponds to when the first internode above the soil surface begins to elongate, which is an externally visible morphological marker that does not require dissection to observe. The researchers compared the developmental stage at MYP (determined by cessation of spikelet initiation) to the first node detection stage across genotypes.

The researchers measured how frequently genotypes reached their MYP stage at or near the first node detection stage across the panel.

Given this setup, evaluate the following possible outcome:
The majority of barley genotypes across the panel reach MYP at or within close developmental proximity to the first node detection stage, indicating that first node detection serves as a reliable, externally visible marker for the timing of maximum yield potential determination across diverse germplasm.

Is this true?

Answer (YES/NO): NO